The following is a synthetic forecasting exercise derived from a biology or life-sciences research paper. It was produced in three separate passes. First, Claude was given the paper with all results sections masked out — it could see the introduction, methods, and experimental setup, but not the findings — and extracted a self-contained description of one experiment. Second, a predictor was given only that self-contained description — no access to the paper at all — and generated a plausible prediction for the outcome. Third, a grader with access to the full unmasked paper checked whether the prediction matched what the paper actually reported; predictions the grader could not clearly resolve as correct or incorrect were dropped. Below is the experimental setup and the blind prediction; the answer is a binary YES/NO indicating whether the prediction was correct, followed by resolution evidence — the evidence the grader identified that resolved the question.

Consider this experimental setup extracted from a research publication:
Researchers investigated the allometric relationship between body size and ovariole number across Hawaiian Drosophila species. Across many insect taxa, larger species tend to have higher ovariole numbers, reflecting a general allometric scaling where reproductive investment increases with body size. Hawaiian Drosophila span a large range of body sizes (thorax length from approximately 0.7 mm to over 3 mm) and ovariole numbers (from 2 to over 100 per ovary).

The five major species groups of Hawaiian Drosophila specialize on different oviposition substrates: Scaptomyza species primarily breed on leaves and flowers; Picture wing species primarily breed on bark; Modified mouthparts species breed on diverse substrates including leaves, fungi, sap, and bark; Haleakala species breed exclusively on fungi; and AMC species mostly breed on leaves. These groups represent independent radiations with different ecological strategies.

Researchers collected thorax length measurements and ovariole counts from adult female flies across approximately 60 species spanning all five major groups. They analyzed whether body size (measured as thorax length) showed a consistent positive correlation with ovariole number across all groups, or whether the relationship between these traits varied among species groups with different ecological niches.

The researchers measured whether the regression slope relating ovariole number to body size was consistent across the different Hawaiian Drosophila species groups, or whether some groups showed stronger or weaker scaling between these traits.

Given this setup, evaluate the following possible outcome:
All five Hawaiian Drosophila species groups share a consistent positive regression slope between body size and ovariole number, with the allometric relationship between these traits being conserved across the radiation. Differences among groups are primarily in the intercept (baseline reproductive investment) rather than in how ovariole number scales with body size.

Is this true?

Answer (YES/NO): NO